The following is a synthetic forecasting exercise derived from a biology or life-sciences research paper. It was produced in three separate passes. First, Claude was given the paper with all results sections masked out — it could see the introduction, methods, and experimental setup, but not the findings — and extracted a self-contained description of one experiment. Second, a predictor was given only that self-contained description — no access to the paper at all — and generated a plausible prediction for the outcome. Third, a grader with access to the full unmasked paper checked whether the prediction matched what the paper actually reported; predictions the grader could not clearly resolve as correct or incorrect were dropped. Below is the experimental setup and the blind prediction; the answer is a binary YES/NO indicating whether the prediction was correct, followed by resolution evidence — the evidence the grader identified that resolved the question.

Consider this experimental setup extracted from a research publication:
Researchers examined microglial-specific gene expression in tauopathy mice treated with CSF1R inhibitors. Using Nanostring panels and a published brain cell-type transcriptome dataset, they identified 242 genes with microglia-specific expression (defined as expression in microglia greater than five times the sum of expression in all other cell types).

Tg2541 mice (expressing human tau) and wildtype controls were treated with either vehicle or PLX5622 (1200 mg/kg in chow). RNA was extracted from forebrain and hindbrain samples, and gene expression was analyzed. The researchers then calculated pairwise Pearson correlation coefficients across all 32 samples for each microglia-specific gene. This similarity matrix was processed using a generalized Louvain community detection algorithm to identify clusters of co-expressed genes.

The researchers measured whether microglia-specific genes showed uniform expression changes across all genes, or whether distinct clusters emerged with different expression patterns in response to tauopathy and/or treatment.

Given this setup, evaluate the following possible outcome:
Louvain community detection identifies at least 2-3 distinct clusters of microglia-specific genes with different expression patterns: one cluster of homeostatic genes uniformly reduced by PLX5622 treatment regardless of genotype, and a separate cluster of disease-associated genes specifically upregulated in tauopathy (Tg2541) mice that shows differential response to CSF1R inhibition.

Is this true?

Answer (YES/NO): NO